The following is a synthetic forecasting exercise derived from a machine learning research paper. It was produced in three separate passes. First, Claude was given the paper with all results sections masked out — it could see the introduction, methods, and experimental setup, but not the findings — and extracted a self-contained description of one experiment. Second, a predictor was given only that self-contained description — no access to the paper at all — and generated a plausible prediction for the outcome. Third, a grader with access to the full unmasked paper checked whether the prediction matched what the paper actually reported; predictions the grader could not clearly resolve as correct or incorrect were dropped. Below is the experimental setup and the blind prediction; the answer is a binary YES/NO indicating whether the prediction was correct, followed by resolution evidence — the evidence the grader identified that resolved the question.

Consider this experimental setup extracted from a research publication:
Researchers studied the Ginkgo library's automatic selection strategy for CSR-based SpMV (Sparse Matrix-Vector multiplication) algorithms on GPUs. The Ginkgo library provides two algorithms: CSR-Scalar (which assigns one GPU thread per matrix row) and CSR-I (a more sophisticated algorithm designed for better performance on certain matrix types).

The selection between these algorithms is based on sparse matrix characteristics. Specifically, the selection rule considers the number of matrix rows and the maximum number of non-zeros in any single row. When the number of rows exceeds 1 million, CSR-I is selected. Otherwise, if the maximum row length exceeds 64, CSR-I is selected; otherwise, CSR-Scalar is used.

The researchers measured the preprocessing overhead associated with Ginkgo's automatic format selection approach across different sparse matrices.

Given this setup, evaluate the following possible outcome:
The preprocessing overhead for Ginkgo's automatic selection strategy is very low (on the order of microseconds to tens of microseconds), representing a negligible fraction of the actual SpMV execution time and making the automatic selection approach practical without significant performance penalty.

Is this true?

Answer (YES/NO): NO